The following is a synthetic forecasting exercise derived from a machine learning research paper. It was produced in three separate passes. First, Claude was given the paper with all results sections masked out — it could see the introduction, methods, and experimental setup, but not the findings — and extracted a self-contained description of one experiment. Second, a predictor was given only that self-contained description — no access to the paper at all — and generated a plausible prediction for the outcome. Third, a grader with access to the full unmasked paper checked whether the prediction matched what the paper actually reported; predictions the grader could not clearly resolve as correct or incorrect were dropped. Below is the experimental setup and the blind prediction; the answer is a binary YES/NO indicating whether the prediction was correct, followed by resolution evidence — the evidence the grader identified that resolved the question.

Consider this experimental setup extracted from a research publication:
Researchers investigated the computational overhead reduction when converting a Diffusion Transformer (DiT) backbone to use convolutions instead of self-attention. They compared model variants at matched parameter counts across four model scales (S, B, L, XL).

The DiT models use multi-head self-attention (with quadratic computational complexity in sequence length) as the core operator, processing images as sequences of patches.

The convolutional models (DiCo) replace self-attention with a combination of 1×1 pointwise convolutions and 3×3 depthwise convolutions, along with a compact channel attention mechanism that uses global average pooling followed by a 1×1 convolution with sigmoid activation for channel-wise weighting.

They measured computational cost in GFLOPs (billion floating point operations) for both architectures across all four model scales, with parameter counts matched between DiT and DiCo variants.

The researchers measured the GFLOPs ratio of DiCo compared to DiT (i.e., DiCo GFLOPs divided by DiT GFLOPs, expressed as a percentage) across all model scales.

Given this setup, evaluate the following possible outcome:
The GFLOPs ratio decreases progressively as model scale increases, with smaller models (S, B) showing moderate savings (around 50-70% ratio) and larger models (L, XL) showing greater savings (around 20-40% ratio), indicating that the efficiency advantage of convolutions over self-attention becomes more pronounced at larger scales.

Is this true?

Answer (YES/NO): NO